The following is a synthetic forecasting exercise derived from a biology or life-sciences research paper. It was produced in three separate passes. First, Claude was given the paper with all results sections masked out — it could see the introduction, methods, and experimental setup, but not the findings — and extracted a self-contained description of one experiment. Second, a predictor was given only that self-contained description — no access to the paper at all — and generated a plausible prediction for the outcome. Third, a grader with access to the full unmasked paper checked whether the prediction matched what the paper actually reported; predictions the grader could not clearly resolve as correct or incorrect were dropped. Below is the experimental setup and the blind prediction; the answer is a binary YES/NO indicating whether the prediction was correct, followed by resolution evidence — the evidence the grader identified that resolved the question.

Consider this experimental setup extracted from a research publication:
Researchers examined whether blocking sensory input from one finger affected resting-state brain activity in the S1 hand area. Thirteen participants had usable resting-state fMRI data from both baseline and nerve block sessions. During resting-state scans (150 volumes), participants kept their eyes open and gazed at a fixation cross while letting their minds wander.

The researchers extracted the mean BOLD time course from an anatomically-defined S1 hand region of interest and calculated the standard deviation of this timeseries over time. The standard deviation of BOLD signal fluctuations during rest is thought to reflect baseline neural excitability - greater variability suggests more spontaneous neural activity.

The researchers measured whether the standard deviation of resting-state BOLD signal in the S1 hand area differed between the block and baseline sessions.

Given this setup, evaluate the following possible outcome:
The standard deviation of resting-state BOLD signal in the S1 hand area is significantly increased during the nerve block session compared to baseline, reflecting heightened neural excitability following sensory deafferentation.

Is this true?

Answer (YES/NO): NO